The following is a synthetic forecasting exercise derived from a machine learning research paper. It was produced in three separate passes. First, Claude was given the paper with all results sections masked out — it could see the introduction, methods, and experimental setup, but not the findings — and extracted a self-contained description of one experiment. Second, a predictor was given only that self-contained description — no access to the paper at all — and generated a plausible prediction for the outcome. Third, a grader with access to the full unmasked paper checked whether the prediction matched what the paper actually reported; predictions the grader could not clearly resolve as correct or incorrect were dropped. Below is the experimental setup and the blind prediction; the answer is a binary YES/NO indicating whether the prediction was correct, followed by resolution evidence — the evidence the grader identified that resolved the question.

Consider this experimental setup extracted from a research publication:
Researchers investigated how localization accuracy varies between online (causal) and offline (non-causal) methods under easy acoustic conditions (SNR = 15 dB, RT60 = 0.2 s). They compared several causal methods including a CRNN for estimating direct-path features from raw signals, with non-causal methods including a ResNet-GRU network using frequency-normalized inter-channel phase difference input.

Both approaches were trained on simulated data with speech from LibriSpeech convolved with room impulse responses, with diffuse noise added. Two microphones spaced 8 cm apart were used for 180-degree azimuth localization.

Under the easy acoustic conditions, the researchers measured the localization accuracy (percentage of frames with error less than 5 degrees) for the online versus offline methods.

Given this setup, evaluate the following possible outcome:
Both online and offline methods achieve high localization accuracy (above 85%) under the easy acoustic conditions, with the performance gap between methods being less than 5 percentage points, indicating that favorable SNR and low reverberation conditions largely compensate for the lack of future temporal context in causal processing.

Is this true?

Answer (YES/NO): NO